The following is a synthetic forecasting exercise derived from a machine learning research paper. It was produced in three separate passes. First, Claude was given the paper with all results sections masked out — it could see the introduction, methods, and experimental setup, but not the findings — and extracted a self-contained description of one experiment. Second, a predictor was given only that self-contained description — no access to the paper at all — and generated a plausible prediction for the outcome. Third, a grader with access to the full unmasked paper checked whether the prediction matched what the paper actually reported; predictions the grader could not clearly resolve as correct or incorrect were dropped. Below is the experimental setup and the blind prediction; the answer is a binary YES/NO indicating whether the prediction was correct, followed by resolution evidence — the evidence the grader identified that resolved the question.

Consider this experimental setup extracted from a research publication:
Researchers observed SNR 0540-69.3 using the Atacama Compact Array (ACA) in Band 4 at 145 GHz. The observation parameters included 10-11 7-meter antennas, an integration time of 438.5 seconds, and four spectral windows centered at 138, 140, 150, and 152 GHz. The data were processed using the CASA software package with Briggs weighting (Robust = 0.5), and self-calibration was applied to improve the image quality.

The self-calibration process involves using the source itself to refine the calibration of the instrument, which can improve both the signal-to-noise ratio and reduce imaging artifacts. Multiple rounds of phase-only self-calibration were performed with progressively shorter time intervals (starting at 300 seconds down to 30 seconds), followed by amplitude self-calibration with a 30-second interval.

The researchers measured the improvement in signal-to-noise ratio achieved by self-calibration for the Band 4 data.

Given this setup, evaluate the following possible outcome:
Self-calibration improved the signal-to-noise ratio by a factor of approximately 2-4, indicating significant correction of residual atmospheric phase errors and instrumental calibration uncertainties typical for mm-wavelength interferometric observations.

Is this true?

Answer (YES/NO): YES